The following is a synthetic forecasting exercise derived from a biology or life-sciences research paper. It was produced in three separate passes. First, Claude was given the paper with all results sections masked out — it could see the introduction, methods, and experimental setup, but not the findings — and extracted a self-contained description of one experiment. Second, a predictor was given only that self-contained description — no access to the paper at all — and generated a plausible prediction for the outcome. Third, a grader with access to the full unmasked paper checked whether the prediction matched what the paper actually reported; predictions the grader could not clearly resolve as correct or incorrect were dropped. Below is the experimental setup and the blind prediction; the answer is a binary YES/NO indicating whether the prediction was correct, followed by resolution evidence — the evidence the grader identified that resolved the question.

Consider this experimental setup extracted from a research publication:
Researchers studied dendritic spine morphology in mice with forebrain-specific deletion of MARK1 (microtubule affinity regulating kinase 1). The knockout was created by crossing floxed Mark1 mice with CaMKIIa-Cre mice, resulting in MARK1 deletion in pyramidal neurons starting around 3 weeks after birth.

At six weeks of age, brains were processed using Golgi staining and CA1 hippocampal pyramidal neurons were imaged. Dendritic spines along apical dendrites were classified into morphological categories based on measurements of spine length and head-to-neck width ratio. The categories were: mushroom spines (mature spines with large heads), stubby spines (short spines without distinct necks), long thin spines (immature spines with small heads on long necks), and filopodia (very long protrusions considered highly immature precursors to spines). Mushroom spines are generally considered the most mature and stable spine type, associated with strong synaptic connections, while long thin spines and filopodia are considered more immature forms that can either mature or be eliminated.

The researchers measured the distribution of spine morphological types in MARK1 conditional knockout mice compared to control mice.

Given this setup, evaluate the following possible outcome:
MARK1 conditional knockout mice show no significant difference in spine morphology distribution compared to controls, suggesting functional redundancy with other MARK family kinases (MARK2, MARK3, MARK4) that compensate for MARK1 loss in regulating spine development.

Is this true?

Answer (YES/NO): NO